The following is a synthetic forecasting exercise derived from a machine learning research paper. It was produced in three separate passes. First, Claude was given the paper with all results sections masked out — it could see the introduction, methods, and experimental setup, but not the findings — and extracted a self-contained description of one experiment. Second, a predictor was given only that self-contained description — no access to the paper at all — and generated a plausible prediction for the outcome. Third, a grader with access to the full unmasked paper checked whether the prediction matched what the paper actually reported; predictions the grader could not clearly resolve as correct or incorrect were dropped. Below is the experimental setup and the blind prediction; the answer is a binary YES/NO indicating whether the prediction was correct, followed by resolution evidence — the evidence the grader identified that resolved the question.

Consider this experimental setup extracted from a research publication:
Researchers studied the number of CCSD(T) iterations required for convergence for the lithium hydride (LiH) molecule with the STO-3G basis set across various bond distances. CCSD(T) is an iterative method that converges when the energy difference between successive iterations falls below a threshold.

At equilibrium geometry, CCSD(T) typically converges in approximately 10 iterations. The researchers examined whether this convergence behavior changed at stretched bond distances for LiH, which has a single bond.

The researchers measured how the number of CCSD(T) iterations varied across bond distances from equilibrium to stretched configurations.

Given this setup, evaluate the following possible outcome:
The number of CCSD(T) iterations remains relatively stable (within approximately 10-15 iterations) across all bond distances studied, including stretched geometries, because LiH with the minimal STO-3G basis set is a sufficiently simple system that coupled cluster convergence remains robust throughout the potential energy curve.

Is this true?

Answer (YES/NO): YES